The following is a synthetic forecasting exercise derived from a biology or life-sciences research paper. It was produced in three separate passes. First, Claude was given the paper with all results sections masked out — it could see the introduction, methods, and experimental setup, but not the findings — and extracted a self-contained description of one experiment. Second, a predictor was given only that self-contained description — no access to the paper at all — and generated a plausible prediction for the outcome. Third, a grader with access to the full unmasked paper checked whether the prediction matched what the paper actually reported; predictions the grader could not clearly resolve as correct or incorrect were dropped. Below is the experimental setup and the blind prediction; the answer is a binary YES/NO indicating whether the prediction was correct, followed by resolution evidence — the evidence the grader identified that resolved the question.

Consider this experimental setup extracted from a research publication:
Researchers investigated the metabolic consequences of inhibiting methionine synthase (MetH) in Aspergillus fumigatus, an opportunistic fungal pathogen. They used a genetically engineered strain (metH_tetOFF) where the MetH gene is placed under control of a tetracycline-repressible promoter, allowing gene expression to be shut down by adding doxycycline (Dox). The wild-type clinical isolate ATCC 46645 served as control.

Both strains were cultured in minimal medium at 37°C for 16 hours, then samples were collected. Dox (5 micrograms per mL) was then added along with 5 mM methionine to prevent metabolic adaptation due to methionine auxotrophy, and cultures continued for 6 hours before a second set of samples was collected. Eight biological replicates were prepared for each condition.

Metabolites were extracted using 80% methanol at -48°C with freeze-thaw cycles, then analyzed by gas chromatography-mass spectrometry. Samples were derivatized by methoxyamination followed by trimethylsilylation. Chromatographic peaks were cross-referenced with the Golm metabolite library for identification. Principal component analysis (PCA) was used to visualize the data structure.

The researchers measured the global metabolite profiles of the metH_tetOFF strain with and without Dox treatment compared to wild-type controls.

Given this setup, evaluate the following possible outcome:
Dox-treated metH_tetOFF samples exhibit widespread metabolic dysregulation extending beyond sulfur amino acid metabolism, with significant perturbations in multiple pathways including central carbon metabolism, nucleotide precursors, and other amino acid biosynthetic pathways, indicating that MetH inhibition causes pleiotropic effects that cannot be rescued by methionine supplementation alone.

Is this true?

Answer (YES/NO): YES